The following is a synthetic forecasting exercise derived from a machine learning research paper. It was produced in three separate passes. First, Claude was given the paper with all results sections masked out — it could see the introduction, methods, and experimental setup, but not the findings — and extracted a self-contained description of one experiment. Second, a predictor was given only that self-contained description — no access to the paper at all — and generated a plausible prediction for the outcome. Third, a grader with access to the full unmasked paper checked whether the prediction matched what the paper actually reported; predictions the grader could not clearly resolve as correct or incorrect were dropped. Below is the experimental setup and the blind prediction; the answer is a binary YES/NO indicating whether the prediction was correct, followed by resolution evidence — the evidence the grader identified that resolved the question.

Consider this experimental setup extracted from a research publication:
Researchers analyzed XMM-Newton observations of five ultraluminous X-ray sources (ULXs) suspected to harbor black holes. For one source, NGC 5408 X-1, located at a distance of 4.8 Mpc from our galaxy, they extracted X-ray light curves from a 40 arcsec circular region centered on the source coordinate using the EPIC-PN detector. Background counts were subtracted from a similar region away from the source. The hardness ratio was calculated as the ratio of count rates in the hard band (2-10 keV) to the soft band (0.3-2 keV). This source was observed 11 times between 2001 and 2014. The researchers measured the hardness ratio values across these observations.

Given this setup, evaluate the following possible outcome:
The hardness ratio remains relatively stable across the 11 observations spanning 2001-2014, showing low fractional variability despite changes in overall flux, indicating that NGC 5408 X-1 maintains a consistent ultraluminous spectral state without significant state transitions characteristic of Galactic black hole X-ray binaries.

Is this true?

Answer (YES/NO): NO